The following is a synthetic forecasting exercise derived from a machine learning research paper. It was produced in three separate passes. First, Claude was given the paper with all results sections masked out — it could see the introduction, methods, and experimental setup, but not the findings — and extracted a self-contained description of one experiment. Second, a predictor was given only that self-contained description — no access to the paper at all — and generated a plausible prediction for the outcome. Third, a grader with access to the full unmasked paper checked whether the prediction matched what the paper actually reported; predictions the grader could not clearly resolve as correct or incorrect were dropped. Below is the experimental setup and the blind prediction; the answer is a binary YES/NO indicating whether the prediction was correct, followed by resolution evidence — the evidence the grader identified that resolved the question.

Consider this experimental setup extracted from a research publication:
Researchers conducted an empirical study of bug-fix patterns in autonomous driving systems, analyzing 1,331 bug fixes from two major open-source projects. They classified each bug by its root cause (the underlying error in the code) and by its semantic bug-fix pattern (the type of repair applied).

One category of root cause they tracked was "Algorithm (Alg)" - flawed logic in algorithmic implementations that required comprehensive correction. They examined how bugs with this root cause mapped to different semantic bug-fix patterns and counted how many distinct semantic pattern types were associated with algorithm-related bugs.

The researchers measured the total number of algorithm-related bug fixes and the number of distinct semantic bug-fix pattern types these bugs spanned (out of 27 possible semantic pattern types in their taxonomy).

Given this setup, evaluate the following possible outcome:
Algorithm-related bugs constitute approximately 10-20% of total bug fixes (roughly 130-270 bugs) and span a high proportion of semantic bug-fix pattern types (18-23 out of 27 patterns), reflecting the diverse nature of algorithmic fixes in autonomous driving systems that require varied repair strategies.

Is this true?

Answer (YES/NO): NO